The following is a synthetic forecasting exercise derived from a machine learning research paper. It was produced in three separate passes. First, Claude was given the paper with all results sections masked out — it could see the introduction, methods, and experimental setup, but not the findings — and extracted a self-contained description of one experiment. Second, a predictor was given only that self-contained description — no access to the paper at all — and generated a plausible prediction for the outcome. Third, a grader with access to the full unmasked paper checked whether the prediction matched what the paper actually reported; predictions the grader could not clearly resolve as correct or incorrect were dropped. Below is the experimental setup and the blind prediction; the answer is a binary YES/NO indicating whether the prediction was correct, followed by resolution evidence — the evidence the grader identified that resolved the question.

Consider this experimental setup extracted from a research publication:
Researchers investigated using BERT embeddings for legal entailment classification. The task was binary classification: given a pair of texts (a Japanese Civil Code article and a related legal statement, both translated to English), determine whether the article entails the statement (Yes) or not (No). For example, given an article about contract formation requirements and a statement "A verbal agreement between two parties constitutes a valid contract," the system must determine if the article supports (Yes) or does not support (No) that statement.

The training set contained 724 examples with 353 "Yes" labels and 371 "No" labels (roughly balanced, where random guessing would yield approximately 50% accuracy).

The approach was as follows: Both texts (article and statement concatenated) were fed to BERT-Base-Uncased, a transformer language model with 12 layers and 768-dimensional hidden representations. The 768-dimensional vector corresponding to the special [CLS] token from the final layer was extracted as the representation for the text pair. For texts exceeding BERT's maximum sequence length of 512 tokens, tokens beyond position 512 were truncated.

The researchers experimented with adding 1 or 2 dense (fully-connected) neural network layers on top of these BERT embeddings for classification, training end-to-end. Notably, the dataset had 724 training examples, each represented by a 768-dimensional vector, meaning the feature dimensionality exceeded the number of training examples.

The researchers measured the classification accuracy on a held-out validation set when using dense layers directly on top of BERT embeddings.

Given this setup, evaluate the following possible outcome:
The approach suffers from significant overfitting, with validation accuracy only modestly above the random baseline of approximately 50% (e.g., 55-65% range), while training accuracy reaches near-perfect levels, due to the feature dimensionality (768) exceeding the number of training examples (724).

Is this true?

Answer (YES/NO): NO